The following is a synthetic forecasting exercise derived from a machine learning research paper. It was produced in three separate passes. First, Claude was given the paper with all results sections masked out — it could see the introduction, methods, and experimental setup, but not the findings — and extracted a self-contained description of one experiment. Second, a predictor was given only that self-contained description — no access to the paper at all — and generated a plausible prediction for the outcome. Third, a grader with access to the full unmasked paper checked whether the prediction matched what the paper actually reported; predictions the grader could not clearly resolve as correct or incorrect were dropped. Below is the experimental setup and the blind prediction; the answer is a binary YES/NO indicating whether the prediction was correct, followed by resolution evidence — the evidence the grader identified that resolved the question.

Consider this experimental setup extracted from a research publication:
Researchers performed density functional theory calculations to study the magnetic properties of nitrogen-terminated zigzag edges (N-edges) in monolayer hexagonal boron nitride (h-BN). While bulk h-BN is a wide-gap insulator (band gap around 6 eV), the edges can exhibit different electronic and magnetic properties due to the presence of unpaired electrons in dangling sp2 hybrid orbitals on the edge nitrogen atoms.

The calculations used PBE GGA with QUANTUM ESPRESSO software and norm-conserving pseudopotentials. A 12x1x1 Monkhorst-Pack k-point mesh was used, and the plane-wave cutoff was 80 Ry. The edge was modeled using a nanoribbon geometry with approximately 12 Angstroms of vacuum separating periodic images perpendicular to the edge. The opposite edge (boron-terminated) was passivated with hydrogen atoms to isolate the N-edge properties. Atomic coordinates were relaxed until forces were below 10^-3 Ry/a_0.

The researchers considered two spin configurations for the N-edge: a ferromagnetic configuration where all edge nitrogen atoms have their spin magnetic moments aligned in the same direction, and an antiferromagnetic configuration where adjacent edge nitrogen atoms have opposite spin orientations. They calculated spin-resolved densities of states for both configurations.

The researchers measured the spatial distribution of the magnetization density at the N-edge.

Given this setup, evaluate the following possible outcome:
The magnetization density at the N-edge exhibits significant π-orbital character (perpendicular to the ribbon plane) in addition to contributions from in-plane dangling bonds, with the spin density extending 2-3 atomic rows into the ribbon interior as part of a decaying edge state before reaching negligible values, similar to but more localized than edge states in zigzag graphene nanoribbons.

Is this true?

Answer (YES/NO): NO